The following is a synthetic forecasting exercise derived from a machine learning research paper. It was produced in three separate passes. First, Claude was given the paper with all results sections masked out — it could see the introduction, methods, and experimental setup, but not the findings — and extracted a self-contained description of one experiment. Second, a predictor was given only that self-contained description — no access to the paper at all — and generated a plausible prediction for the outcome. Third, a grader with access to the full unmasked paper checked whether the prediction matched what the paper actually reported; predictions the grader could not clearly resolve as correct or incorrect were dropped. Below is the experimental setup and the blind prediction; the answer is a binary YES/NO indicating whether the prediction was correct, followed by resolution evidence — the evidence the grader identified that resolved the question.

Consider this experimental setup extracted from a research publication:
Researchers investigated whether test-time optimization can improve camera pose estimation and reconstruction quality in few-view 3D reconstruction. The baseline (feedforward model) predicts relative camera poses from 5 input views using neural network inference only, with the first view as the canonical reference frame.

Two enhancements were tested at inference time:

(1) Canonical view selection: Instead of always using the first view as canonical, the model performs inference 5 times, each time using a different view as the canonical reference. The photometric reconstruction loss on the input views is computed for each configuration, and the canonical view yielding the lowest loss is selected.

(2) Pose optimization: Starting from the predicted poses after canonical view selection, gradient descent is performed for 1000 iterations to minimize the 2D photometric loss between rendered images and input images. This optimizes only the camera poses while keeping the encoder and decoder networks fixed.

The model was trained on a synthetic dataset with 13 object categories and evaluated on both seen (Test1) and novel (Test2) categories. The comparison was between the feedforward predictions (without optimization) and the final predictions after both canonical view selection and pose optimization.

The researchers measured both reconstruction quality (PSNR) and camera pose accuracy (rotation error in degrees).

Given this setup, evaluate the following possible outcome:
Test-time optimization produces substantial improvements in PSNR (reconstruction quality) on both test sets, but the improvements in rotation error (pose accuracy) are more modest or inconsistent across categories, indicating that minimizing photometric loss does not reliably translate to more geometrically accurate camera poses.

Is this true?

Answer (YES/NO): NO